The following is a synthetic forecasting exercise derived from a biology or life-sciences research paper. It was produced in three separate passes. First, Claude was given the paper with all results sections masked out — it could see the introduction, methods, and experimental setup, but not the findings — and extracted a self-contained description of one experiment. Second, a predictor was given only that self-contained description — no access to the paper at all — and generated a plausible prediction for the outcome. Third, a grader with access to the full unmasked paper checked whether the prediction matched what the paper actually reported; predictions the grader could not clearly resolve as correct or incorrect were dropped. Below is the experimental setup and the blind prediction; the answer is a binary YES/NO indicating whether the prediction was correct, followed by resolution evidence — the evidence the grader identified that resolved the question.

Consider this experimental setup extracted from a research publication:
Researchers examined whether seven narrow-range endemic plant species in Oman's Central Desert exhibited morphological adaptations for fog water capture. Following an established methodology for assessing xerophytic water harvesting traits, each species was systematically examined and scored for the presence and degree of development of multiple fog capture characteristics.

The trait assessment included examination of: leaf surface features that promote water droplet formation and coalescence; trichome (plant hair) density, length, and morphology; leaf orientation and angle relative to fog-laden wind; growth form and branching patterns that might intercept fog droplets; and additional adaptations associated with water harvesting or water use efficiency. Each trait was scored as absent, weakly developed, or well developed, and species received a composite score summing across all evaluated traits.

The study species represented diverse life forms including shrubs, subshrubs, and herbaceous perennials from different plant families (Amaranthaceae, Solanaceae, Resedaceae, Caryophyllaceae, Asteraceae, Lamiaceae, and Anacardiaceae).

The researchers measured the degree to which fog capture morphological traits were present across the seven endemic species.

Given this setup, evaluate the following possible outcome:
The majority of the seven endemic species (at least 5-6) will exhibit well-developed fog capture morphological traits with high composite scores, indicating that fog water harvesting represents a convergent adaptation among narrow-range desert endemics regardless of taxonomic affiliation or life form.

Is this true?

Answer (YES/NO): NO